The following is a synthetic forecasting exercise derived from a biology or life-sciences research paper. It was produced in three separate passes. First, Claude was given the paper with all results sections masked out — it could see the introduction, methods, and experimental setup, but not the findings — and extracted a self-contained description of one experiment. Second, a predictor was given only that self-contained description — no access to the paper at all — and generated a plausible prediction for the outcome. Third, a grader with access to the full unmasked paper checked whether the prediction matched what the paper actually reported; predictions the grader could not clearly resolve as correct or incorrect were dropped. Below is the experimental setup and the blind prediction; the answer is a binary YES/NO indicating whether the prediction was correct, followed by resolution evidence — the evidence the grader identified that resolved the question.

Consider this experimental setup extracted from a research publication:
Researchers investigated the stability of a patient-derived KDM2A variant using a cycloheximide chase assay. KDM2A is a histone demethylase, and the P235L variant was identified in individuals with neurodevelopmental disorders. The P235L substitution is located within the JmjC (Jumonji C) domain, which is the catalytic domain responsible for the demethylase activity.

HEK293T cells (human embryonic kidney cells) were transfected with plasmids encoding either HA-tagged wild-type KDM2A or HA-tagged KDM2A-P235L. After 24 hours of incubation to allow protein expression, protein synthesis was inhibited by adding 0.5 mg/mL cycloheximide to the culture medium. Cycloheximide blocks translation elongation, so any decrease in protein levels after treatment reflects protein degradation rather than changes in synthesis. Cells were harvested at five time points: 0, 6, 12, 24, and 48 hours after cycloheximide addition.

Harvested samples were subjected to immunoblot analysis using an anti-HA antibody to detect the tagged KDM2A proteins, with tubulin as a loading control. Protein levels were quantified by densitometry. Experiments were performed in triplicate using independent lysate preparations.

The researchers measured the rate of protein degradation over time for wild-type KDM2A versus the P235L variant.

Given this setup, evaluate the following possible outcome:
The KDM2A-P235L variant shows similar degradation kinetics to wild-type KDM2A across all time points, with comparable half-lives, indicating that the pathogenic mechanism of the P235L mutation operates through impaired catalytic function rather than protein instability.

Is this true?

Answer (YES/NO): NO